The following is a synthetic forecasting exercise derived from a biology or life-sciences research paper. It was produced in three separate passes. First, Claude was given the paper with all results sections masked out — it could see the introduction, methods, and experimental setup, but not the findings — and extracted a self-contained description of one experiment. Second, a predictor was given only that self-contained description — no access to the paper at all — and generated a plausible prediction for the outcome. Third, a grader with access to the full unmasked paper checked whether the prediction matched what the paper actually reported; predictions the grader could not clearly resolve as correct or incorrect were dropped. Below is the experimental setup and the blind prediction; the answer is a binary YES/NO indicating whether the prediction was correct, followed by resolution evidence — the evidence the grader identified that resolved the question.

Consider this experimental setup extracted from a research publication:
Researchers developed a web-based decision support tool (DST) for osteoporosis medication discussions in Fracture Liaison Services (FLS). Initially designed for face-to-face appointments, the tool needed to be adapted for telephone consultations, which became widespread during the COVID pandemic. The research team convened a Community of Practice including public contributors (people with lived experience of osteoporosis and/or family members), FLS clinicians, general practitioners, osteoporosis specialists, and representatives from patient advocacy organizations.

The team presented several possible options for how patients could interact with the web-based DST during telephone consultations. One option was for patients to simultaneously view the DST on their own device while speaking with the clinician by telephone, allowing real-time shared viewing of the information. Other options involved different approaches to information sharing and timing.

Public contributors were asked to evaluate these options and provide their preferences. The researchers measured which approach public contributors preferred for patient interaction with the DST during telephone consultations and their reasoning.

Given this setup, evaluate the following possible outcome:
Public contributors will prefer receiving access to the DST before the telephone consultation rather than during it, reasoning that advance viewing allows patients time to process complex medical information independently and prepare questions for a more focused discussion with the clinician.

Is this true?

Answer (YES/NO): NO